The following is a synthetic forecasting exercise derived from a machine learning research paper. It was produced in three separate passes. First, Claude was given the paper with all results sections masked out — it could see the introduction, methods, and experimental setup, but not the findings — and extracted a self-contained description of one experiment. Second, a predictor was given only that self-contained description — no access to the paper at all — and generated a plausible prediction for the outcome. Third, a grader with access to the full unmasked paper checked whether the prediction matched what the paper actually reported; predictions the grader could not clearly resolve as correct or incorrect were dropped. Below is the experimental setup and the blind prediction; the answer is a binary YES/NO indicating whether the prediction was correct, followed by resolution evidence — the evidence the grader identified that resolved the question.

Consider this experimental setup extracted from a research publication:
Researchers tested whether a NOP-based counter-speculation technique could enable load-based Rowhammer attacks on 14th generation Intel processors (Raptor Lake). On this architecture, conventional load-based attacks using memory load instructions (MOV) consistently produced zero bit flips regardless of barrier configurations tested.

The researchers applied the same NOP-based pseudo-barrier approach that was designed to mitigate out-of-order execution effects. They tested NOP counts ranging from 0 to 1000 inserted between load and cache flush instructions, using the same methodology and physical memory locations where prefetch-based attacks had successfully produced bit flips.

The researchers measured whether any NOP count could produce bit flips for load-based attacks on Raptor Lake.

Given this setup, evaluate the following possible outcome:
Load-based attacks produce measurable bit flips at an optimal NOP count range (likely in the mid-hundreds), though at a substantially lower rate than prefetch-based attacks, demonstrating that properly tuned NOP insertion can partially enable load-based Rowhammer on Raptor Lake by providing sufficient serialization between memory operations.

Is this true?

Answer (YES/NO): NO